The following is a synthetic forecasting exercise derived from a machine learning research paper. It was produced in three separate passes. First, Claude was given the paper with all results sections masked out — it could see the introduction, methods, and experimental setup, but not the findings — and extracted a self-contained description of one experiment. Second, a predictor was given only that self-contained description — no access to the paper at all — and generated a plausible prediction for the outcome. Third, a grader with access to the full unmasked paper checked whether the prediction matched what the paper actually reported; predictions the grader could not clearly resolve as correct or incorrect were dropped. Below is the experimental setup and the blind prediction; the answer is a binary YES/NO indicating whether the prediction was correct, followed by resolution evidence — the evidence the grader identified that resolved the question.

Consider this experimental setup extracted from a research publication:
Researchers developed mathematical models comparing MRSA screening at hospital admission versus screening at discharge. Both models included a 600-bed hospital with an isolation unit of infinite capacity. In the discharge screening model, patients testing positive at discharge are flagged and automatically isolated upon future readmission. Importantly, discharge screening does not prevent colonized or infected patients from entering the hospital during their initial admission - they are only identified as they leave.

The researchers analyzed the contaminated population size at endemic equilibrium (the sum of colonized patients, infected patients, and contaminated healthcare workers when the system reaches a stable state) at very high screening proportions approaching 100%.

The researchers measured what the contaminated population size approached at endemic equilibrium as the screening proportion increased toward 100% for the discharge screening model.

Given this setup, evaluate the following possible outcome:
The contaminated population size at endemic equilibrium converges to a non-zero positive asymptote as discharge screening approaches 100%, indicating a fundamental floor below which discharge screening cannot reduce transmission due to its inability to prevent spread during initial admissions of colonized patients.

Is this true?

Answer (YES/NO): YES